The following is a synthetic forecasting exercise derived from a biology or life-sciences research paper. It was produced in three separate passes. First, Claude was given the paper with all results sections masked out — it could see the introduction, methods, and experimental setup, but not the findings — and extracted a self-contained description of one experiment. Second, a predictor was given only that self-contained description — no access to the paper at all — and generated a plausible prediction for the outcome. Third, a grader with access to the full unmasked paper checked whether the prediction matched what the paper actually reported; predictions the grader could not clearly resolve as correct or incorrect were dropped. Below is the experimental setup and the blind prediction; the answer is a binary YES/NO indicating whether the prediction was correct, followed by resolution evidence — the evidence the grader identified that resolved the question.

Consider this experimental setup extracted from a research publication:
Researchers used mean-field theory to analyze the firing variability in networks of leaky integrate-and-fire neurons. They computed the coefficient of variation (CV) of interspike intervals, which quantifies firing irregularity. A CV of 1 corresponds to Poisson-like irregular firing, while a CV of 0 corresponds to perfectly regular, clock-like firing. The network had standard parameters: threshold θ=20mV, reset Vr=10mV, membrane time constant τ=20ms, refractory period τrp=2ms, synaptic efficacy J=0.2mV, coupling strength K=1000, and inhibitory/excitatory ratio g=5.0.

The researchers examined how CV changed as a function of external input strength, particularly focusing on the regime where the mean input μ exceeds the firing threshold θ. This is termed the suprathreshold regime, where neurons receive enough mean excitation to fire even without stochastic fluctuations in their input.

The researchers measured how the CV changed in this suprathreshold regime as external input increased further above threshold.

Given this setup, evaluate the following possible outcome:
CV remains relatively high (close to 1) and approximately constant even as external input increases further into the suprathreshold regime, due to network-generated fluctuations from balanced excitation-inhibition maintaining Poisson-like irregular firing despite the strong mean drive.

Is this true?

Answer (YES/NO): NO